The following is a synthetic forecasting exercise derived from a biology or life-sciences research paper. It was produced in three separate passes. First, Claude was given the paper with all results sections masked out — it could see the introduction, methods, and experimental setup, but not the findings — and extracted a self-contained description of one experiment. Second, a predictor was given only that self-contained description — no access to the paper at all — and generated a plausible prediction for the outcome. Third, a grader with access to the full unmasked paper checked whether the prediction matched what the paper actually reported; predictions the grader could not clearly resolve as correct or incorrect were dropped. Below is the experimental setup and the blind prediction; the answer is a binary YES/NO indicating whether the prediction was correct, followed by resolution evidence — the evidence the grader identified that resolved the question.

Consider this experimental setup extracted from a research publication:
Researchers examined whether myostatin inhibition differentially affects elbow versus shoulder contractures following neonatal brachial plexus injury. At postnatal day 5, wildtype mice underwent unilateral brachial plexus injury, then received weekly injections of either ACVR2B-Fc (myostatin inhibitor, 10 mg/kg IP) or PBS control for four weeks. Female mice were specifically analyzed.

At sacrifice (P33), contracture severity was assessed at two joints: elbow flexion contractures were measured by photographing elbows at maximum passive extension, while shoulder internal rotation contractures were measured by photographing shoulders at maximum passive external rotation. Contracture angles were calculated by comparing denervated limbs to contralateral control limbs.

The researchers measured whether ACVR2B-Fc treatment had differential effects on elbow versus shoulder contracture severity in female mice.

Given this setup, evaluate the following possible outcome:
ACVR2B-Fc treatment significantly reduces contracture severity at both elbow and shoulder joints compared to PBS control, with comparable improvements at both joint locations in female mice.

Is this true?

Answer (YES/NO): YES